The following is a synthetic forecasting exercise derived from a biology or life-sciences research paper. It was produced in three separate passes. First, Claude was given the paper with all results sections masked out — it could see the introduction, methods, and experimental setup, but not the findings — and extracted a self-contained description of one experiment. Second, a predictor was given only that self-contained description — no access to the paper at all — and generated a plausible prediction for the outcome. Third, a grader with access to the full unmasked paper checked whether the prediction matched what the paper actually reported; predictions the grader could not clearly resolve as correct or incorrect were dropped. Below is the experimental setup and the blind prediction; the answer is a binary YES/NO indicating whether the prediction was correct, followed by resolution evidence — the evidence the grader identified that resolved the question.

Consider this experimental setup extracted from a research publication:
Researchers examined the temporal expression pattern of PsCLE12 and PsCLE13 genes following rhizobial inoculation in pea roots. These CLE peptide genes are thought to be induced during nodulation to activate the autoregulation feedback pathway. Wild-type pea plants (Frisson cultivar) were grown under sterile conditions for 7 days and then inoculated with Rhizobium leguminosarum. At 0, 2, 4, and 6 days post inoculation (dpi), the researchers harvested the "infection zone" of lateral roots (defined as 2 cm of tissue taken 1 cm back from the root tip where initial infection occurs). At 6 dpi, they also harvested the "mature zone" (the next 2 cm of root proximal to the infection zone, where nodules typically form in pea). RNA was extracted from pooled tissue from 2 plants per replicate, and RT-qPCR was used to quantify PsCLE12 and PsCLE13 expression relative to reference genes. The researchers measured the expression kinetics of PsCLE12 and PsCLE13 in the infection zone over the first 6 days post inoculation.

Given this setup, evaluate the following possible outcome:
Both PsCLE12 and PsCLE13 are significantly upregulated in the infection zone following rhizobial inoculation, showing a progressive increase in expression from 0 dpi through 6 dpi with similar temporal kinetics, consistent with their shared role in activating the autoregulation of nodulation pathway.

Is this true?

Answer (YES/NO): NO